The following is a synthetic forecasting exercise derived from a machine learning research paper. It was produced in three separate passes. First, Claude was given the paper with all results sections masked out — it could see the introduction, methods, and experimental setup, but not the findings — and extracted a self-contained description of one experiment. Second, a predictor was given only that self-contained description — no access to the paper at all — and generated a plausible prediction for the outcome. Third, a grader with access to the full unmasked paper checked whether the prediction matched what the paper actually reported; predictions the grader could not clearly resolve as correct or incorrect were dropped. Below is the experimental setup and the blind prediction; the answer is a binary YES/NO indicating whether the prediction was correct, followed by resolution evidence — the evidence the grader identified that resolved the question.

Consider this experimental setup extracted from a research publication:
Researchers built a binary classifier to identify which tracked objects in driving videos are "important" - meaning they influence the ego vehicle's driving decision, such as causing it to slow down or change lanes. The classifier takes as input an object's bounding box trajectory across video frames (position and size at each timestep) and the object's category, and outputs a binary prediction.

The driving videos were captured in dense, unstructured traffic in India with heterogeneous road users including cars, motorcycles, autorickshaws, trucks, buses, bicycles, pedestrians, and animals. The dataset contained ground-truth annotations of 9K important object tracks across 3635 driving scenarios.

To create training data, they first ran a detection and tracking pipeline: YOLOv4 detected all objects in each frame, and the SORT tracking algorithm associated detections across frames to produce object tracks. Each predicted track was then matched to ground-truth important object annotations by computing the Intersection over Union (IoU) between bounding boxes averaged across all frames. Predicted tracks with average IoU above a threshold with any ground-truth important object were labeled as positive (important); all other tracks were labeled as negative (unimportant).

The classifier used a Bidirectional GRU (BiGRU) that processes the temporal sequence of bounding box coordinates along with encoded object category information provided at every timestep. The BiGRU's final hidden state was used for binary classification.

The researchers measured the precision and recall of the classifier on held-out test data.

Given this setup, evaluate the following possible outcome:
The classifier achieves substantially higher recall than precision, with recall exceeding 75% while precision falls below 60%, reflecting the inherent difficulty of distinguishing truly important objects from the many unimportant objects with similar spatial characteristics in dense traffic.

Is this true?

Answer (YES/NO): YES